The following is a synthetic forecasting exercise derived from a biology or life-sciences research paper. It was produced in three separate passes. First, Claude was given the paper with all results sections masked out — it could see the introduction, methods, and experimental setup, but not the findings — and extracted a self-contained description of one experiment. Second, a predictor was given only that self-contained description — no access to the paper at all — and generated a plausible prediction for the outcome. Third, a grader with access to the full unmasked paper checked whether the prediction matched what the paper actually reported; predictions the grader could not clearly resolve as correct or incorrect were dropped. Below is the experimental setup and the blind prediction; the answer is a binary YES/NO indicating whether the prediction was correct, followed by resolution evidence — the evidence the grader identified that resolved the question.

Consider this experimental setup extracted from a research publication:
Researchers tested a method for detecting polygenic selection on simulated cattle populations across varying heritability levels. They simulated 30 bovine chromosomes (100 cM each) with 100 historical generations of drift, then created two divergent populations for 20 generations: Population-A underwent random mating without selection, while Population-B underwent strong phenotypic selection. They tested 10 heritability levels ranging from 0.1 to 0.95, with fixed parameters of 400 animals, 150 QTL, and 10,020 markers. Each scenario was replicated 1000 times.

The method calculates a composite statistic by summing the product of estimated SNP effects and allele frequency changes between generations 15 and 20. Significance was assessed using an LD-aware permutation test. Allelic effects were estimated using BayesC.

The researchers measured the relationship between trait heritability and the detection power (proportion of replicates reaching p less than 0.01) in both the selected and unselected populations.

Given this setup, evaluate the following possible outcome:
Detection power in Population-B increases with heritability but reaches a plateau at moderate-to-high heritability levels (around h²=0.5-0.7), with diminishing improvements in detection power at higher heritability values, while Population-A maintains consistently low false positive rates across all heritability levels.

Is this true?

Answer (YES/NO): NO